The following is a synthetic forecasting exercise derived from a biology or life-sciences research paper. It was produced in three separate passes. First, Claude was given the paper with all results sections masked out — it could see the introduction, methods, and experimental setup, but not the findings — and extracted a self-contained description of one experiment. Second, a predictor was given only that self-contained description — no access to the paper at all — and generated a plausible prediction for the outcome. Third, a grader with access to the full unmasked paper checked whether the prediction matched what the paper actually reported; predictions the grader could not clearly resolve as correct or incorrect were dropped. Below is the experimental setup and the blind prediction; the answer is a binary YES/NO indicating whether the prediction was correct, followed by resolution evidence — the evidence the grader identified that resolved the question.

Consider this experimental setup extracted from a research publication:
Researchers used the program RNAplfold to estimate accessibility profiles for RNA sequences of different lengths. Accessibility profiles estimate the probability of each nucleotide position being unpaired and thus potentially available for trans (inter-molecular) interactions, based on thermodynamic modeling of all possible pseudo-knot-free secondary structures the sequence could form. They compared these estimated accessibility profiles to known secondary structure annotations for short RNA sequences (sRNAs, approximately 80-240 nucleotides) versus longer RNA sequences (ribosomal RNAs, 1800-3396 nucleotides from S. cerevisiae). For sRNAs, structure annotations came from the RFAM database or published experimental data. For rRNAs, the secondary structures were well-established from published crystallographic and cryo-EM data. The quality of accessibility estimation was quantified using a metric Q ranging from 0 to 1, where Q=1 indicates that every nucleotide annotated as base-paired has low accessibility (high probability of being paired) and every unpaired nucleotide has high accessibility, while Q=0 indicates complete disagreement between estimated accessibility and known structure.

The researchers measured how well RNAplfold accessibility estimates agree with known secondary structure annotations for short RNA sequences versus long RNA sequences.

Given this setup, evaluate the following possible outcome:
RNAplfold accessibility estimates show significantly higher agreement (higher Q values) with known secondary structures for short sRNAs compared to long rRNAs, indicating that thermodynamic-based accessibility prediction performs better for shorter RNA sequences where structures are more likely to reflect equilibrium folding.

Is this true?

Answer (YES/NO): YES